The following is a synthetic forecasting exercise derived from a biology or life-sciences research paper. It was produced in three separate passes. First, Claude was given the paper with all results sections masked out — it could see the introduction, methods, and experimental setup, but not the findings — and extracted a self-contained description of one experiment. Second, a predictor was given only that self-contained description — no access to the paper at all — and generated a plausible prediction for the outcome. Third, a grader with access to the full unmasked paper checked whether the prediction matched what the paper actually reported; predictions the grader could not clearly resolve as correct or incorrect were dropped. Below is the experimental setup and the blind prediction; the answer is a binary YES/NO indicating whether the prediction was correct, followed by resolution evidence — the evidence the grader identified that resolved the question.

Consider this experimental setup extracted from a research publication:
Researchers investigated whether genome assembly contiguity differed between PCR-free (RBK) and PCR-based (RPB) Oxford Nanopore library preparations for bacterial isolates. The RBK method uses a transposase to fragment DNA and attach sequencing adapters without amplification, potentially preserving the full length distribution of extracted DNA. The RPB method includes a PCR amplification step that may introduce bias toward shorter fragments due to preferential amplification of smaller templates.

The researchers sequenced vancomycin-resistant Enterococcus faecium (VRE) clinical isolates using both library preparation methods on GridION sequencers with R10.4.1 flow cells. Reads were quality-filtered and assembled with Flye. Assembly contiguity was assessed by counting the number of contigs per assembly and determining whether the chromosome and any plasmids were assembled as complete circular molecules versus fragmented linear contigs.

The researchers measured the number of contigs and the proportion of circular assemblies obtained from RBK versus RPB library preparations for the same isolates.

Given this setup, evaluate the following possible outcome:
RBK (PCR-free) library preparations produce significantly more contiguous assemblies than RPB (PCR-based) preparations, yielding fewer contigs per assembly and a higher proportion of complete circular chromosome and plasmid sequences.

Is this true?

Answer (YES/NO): NO